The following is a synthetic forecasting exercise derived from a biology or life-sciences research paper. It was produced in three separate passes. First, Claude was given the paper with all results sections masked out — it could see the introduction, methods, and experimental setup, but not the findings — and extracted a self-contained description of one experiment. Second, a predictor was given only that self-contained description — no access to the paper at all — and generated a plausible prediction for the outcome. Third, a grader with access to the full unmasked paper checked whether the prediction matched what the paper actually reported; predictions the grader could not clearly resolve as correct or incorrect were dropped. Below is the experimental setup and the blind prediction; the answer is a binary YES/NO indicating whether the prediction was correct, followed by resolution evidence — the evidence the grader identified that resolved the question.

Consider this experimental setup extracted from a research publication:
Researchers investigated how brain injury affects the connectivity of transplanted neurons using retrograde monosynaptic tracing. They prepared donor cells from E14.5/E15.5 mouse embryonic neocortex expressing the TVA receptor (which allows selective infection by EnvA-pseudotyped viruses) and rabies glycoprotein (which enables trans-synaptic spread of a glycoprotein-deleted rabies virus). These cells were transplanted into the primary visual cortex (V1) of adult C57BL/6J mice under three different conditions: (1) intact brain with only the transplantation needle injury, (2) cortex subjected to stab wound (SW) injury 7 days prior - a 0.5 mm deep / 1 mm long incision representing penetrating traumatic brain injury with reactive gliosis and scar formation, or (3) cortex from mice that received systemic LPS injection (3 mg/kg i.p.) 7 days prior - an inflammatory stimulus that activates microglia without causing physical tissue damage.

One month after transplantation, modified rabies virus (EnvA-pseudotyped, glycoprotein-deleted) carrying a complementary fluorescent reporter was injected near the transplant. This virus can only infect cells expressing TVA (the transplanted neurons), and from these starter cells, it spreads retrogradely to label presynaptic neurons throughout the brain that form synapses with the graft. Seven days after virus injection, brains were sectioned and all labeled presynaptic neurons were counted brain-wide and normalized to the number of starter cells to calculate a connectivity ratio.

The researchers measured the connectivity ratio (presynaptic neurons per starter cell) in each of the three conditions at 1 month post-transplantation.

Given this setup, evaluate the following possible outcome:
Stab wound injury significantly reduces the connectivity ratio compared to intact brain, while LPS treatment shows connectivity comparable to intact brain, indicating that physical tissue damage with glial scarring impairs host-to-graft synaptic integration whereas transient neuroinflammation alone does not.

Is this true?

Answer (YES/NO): NO